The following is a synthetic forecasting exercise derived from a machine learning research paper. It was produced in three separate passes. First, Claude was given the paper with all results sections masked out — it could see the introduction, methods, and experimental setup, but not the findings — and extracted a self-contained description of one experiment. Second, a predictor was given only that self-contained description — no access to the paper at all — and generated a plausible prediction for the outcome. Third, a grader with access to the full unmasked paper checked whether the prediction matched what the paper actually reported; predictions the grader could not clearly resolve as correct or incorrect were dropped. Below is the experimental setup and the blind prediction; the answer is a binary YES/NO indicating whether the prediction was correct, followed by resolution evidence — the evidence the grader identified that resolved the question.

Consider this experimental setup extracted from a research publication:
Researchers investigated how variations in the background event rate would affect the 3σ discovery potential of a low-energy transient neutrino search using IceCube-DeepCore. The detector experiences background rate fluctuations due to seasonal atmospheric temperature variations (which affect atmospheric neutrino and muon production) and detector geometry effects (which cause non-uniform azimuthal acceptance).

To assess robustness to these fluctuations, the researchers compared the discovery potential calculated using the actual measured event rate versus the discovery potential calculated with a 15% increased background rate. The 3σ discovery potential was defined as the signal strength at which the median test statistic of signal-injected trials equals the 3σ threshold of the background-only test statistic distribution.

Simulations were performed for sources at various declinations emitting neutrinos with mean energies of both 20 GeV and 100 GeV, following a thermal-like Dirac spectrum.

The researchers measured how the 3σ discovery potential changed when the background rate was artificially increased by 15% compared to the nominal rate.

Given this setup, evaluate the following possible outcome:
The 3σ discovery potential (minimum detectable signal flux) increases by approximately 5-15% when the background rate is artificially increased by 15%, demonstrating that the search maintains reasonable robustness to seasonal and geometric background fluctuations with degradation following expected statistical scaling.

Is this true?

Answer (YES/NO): NO